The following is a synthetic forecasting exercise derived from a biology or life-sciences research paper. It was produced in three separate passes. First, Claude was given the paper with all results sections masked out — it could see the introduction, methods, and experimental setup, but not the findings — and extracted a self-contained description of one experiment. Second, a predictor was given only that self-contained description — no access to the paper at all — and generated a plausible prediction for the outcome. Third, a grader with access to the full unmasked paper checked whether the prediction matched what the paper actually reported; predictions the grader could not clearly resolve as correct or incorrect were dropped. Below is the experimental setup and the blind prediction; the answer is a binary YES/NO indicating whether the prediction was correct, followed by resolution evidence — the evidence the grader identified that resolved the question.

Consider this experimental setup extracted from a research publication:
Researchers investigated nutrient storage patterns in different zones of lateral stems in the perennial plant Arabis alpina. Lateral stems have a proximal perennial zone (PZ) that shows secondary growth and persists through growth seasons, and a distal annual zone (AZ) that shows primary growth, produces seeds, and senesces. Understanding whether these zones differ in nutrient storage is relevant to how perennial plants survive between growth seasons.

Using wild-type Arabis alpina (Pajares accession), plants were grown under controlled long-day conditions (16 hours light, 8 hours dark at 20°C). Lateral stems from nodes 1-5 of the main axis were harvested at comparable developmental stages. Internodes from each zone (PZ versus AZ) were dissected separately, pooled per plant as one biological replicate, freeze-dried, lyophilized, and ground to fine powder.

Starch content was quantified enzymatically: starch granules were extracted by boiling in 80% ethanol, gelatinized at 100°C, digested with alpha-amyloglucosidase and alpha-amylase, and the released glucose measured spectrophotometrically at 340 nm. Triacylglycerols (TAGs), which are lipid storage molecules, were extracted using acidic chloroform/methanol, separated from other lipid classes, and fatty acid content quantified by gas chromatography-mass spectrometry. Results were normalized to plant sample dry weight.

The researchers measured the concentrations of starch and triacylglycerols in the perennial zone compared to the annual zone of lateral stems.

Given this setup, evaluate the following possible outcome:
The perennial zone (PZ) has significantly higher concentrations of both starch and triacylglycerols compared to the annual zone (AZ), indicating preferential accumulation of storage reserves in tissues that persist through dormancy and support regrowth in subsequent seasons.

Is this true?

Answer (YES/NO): NO